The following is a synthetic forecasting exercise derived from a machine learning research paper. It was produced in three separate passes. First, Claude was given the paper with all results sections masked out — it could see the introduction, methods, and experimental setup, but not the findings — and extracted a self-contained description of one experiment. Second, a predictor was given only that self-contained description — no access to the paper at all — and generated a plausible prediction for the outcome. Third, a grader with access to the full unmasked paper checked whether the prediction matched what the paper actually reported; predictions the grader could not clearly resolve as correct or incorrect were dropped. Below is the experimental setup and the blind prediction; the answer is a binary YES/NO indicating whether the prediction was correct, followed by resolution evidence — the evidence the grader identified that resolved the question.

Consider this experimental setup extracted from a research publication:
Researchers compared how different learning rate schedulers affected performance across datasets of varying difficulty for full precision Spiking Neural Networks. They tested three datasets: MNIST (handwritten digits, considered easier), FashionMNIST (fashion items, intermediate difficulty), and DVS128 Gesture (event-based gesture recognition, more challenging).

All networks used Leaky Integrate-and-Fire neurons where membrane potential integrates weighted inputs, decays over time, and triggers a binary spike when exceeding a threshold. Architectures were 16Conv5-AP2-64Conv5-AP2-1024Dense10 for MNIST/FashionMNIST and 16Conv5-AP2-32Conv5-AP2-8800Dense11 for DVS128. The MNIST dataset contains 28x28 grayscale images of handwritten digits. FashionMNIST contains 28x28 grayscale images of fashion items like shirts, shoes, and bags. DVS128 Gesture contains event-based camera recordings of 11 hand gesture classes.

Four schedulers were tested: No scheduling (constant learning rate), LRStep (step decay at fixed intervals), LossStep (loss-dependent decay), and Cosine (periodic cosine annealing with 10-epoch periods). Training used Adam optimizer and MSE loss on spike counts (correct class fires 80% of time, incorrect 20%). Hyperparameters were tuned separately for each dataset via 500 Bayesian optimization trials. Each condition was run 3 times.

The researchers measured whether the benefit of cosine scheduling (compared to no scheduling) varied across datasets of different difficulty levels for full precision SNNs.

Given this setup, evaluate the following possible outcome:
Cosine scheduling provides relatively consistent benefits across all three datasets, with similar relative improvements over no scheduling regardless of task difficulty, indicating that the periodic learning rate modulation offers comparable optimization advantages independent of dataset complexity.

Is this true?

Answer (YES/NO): NO